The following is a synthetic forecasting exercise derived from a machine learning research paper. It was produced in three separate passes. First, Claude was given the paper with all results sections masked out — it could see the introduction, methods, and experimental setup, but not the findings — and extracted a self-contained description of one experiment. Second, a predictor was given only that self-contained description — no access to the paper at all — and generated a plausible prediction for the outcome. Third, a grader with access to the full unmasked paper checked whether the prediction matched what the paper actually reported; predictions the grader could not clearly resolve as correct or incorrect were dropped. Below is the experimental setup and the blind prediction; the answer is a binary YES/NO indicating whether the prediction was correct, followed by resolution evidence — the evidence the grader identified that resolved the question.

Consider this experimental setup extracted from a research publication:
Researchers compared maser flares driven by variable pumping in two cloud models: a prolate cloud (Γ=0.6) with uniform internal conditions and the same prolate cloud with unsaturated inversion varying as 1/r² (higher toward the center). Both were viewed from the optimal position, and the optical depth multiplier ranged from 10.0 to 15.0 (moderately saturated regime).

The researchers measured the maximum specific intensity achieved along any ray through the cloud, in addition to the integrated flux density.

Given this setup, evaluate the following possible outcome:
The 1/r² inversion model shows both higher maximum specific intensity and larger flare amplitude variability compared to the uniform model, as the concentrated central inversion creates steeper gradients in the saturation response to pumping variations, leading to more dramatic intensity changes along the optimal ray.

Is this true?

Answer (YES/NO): YES